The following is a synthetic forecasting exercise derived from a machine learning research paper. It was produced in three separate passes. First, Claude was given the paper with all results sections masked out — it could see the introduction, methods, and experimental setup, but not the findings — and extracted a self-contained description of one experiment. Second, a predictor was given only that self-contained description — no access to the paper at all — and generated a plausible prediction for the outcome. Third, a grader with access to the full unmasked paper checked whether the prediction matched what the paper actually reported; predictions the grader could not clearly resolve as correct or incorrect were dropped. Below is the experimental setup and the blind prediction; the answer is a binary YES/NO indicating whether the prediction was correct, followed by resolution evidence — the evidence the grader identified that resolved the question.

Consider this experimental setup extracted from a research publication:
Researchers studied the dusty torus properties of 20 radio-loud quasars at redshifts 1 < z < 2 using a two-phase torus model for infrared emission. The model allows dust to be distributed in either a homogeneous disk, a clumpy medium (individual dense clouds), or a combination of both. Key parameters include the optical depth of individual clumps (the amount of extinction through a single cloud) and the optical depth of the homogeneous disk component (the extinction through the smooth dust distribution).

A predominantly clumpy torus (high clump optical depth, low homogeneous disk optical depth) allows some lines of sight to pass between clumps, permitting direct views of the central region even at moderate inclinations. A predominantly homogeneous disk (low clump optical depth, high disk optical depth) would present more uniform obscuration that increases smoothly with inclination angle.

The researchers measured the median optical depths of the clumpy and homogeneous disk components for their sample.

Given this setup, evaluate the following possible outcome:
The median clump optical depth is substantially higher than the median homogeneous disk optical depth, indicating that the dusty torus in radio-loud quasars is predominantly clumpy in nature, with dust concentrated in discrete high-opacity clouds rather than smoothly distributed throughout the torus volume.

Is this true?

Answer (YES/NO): NO